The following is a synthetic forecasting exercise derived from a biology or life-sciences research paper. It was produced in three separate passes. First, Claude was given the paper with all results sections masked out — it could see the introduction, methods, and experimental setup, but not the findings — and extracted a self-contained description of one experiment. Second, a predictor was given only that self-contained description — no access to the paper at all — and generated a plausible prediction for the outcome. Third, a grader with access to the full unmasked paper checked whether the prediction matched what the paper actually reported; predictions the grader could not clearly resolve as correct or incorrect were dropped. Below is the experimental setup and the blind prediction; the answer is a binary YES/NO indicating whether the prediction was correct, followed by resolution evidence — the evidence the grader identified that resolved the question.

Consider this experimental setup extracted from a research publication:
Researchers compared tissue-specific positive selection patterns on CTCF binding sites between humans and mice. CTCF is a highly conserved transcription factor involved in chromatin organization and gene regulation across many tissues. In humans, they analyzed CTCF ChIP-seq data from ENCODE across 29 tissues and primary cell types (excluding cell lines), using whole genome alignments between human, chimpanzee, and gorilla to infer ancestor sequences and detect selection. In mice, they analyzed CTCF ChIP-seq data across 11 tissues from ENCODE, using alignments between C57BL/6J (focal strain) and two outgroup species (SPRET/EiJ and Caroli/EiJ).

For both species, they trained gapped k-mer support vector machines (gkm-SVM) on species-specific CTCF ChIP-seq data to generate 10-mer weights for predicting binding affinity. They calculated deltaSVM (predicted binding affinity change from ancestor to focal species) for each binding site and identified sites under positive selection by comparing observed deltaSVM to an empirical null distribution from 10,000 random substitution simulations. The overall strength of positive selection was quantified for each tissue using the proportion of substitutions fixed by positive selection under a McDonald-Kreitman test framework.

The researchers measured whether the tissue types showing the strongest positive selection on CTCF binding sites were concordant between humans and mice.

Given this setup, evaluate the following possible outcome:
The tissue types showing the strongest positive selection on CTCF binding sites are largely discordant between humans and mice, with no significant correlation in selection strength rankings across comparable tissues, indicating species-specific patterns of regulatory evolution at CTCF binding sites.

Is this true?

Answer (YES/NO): YES